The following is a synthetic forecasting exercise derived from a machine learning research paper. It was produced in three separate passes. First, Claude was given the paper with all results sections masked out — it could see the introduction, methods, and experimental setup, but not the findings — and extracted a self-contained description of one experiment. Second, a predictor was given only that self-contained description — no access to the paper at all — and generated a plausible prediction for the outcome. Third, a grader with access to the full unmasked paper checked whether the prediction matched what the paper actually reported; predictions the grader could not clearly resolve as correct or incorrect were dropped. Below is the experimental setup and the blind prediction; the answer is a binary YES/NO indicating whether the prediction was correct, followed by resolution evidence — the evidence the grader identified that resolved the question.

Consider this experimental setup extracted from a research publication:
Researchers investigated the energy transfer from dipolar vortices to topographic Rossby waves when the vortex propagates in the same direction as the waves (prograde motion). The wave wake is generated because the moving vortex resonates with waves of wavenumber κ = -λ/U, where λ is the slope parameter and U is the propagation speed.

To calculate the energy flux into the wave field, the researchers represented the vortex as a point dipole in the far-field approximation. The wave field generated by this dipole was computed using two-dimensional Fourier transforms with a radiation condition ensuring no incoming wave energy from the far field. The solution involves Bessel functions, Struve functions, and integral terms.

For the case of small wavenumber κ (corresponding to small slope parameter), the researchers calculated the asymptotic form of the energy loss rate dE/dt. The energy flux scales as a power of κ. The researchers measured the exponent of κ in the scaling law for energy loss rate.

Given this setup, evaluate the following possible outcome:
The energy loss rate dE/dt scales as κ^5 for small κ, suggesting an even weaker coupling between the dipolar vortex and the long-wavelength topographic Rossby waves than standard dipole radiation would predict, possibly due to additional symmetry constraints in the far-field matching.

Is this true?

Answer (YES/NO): NO